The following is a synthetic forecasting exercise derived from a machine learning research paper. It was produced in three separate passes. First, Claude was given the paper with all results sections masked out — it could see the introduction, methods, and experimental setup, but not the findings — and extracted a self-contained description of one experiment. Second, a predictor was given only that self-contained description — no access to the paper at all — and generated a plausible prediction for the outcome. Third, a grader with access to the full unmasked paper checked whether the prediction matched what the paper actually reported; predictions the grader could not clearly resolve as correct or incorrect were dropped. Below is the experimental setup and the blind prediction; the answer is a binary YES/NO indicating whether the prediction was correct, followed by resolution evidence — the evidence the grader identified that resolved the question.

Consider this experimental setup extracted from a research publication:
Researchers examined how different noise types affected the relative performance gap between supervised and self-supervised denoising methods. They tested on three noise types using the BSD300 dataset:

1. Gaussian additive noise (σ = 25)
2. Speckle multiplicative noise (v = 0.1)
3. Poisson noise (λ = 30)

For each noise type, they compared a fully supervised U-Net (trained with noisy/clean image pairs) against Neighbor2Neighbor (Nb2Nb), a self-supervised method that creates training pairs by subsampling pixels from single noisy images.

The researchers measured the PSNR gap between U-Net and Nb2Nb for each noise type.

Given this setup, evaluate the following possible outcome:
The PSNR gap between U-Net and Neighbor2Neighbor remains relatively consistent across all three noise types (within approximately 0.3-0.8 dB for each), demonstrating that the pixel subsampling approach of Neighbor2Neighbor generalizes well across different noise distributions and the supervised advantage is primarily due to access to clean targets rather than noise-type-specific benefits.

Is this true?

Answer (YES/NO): NO